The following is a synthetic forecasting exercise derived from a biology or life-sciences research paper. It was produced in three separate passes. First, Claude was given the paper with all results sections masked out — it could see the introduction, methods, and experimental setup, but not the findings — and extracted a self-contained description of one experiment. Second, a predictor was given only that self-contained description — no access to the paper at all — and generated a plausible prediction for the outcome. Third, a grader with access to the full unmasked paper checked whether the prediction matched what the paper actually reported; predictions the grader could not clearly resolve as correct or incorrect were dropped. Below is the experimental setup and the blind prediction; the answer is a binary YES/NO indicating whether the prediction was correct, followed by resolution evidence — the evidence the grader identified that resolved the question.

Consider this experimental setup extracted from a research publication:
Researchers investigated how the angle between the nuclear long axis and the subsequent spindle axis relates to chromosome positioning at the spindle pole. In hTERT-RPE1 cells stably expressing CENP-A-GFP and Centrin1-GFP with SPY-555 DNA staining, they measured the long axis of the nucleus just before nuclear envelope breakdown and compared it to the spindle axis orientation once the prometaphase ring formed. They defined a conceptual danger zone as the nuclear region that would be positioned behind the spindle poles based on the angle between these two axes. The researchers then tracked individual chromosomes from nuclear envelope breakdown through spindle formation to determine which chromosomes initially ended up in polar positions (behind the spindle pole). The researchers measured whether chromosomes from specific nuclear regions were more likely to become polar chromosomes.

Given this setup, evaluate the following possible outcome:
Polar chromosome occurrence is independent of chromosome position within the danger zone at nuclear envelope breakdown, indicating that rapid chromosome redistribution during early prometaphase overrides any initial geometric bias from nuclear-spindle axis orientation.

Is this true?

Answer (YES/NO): NO